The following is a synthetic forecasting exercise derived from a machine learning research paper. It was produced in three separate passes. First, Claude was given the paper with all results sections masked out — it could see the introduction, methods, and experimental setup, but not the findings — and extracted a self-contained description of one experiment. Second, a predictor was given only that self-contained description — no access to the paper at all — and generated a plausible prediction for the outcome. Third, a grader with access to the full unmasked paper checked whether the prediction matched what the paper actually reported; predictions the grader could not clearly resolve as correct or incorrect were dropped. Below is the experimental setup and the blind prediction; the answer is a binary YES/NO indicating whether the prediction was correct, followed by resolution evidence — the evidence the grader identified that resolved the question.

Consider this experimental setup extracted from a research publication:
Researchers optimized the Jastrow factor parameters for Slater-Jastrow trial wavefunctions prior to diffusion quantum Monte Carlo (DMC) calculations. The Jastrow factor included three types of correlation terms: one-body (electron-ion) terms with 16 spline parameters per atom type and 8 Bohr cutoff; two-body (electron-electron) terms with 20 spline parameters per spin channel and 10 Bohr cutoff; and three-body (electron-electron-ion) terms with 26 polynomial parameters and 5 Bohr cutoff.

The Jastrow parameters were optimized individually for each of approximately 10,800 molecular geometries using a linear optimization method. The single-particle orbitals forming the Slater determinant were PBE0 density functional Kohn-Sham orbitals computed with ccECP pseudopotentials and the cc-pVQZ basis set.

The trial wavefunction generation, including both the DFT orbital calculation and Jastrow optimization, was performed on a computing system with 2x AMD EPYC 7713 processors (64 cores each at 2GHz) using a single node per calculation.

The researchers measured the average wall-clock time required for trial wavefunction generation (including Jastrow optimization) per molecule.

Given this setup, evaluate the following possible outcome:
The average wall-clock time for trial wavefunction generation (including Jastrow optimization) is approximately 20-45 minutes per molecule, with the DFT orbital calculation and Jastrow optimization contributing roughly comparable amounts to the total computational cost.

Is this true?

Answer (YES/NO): NO